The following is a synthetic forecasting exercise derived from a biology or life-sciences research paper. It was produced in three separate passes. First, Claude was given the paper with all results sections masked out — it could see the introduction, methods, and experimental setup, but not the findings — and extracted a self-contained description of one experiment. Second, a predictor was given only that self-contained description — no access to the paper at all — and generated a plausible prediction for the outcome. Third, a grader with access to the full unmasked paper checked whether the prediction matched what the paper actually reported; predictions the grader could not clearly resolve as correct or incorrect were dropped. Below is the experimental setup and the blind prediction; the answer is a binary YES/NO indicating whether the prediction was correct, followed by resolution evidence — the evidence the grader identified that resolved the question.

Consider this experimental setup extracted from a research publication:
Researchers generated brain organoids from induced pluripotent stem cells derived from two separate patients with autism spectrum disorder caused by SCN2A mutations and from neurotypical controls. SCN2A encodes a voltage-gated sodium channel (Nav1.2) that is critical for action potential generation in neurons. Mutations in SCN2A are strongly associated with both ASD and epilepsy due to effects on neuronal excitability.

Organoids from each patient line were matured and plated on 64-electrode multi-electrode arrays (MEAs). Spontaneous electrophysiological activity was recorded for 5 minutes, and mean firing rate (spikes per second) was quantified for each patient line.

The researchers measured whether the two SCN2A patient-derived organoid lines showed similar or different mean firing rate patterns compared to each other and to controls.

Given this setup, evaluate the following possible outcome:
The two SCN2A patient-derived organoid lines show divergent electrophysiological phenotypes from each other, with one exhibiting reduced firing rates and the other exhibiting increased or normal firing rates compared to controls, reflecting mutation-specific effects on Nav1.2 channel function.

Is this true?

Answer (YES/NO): YES